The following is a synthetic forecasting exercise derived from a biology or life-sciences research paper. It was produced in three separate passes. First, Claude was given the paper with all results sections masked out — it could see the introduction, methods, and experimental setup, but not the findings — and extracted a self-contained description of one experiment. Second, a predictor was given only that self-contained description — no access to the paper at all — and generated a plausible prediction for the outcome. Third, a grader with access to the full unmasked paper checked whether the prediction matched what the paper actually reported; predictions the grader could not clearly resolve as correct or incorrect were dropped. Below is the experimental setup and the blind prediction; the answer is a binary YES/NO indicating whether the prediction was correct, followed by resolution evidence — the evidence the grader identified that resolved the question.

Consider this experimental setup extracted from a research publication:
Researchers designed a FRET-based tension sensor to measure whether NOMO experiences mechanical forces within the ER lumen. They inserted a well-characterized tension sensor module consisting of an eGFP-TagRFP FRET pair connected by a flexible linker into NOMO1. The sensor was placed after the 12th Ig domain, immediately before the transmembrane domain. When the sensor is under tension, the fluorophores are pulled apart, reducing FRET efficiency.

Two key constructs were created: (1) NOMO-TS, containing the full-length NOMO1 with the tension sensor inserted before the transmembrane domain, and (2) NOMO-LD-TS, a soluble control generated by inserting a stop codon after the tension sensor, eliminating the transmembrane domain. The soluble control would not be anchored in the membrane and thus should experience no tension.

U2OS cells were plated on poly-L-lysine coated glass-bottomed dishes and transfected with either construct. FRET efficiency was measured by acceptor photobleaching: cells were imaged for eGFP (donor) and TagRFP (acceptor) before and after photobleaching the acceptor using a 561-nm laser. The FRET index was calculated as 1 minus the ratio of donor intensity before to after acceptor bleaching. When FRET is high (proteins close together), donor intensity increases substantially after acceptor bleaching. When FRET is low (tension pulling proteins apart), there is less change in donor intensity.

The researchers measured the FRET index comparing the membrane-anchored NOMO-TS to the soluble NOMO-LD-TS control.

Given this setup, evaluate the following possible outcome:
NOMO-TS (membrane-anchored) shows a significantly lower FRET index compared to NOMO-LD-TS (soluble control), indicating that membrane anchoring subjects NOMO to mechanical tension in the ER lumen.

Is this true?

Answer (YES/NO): YES